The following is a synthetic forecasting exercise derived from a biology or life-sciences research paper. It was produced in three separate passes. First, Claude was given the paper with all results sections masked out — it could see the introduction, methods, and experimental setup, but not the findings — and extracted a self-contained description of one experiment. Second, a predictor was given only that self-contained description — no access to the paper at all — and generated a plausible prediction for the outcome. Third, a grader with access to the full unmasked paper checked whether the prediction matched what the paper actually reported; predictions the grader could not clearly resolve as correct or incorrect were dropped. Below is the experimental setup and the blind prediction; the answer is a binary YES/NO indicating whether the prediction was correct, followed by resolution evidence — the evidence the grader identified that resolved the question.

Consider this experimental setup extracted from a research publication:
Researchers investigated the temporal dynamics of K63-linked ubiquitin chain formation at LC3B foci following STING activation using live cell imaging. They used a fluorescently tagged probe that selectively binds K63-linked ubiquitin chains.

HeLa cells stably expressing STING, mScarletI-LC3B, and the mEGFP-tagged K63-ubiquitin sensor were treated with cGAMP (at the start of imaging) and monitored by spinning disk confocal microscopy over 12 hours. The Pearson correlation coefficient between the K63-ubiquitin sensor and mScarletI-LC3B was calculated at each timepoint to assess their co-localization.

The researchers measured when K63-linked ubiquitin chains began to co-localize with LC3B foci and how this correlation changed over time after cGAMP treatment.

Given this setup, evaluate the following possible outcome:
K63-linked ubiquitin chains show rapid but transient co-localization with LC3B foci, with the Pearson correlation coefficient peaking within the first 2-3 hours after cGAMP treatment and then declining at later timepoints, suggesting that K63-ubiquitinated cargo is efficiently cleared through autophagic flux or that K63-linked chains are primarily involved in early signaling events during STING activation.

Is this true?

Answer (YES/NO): NO